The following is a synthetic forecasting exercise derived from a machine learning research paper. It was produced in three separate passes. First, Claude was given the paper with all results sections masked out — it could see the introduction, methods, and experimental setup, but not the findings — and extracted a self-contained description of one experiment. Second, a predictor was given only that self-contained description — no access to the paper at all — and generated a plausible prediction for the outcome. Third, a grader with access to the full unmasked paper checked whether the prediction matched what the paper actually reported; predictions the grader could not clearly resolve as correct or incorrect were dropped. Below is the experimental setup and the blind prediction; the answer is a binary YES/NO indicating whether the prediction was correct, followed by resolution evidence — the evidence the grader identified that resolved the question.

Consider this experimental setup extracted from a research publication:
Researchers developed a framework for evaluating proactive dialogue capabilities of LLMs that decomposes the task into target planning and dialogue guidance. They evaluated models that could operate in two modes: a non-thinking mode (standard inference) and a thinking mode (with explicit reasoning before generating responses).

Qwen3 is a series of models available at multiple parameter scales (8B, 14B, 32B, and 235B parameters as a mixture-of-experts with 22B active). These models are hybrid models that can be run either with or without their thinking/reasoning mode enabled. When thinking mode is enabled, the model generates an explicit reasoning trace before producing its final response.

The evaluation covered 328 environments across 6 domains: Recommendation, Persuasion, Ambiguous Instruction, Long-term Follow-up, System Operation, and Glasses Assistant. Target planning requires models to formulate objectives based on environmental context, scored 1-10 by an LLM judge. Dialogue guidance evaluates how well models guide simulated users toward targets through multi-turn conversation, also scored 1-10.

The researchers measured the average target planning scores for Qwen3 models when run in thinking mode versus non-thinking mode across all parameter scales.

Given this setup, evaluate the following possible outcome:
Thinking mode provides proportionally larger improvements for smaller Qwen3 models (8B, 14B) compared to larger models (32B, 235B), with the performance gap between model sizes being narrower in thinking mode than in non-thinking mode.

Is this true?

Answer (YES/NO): YES